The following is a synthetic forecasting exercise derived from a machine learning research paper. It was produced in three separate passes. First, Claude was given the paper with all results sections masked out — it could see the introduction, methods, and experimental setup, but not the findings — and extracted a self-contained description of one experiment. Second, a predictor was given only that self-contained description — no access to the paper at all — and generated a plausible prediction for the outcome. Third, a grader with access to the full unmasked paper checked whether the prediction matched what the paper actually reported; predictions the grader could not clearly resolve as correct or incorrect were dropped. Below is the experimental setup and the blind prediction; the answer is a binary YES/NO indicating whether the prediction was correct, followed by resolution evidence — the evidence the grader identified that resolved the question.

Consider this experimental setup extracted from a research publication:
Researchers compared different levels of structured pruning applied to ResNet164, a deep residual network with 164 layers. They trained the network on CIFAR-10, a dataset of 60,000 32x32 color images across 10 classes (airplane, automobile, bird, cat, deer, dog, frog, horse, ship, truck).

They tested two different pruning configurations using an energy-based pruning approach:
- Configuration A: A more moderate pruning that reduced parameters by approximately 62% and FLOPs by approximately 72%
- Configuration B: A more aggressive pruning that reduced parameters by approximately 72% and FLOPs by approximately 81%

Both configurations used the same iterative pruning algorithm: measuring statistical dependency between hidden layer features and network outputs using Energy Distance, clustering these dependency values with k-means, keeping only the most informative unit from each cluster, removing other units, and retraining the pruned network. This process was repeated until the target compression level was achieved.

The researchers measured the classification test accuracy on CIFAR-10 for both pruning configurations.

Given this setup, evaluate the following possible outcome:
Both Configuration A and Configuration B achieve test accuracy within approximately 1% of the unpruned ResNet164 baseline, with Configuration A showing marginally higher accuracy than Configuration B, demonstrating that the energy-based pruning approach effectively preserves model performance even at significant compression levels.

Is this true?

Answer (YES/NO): NO